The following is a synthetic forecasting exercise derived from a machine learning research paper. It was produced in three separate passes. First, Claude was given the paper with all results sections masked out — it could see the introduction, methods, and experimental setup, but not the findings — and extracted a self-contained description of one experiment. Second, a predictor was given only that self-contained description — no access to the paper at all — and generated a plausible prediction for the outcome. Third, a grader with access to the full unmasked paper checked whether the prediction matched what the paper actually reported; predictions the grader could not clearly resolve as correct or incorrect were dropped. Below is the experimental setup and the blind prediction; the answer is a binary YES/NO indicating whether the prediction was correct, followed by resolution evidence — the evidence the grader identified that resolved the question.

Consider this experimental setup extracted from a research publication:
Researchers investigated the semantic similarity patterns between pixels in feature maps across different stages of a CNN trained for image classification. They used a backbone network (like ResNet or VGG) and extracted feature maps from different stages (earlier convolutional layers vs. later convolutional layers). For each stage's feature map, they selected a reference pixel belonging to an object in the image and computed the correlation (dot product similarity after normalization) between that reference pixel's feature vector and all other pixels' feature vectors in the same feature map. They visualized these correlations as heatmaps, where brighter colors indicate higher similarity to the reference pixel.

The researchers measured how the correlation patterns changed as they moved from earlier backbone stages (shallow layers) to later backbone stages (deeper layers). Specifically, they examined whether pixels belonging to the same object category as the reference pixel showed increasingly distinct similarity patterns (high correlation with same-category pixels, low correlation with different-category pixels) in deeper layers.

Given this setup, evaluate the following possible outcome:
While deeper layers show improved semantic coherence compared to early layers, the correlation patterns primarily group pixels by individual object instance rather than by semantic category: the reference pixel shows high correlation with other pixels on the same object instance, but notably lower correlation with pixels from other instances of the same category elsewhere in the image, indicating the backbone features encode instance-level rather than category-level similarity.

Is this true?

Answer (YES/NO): NO